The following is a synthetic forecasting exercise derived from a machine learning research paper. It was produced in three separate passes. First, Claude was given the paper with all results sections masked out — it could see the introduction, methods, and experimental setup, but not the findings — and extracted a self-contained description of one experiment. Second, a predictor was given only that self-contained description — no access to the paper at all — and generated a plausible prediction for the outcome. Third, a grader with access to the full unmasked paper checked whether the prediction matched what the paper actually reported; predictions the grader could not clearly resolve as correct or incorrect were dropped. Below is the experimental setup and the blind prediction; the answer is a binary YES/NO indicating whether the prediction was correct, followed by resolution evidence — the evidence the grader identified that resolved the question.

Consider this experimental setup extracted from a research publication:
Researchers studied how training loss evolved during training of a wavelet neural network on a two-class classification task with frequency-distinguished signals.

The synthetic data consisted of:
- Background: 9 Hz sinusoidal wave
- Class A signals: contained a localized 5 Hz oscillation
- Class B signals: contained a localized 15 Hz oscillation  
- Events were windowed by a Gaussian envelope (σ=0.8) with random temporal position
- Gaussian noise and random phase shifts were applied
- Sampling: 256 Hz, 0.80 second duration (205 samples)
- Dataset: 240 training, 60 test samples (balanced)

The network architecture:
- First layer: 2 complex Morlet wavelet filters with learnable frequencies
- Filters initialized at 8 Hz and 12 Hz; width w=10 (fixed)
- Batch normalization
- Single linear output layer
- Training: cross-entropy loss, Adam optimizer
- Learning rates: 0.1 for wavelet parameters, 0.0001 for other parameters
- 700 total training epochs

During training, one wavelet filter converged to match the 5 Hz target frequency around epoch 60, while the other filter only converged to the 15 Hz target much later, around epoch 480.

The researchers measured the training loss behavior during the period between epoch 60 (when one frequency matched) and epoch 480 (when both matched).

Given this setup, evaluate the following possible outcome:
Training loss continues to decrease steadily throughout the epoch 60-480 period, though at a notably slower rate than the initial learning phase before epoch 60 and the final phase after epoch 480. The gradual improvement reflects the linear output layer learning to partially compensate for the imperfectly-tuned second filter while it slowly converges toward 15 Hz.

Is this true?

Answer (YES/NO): NO